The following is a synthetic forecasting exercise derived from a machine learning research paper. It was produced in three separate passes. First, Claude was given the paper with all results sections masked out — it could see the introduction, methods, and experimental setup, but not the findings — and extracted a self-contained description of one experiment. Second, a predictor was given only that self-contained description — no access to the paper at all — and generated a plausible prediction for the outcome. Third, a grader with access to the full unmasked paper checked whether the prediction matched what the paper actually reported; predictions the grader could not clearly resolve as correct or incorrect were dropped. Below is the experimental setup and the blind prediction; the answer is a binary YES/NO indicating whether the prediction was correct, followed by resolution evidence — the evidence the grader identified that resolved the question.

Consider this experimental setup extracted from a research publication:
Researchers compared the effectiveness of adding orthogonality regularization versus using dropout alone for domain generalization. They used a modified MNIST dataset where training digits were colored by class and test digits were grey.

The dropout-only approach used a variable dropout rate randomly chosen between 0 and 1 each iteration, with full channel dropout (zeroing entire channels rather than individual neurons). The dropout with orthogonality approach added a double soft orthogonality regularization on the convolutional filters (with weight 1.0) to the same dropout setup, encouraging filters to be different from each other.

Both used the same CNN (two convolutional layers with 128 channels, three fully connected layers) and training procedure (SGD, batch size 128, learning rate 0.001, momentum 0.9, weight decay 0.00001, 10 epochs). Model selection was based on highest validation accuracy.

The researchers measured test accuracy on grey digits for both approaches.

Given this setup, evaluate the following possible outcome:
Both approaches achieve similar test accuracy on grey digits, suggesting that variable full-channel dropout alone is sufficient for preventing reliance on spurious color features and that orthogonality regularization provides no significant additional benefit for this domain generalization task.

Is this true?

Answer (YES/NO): NO